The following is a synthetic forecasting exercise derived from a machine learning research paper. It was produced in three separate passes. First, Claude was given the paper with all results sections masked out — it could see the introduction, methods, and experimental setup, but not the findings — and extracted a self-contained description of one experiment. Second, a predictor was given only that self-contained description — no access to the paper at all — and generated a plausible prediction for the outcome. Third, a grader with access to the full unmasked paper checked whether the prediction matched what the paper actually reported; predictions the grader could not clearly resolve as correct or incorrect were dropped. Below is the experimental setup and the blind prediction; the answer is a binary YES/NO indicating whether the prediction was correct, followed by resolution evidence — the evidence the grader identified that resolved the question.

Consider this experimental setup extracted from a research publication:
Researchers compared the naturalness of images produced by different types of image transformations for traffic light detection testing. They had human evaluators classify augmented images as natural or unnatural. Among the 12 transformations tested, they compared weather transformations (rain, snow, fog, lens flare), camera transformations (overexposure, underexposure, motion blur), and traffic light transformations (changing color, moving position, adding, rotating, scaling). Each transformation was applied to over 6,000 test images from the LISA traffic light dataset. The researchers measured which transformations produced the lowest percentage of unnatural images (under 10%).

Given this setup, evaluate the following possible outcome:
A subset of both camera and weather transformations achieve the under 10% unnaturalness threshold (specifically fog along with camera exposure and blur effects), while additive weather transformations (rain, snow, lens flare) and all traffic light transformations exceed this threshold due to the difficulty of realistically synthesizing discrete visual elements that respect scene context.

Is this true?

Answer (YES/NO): NO